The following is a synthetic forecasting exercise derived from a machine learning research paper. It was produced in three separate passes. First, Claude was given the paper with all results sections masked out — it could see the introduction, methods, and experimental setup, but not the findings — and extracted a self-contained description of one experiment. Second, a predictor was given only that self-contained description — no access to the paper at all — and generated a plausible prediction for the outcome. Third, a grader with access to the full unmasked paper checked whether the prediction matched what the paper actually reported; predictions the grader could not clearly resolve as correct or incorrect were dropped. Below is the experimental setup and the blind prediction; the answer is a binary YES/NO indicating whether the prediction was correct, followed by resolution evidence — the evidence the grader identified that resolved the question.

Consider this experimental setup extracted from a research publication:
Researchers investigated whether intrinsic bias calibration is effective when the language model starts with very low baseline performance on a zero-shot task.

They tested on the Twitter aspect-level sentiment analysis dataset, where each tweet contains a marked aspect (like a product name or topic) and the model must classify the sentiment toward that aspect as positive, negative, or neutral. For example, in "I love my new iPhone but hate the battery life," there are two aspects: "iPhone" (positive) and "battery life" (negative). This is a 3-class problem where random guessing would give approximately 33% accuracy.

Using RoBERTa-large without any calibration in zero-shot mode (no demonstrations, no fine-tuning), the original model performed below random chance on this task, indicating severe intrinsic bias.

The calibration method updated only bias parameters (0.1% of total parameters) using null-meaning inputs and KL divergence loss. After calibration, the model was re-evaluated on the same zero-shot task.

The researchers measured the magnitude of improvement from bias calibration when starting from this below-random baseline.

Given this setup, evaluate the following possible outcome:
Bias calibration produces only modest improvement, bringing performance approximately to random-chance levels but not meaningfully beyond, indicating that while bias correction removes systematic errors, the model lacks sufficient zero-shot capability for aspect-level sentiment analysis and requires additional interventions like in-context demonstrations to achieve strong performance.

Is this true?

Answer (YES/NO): NO